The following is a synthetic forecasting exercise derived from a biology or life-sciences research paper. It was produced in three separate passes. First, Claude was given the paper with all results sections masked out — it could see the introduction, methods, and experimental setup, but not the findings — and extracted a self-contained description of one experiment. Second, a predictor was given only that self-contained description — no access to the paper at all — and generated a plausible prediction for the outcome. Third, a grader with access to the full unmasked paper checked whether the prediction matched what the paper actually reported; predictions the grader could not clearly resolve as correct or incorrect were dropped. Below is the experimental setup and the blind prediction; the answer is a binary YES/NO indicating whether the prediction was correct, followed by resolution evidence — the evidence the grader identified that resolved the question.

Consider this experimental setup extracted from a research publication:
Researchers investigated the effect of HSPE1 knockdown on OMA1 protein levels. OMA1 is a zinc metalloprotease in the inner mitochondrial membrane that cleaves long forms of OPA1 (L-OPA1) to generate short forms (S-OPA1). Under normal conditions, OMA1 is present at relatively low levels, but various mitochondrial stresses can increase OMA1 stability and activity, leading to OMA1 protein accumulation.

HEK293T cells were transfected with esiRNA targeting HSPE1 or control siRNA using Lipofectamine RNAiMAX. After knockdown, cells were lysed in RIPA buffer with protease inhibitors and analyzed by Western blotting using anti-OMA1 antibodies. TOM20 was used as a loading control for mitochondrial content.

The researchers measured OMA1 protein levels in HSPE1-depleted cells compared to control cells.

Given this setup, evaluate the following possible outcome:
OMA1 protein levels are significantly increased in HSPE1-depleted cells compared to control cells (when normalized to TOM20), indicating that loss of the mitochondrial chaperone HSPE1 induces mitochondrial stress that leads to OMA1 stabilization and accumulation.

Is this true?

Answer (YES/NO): NO